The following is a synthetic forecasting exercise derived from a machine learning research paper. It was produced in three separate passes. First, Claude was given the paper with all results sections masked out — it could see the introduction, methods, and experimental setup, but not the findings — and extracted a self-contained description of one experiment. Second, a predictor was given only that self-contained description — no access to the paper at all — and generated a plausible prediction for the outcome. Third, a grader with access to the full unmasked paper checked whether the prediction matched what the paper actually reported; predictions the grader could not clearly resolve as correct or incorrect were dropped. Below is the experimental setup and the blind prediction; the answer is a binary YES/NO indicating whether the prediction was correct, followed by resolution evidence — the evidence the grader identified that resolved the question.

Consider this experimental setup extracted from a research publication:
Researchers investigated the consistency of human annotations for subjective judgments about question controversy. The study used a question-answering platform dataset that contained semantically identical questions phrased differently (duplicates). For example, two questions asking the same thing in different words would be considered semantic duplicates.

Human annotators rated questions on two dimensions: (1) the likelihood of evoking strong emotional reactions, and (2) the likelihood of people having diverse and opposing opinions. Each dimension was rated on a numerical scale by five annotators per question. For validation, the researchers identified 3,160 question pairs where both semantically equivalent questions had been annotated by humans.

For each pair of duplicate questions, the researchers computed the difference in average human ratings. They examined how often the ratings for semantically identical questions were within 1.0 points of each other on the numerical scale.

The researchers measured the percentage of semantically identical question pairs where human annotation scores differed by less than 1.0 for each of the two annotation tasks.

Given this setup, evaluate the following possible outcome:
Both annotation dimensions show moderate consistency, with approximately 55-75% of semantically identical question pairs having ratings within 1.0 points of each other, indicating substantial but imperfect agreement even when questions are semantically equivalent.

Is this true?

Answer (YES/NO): NO